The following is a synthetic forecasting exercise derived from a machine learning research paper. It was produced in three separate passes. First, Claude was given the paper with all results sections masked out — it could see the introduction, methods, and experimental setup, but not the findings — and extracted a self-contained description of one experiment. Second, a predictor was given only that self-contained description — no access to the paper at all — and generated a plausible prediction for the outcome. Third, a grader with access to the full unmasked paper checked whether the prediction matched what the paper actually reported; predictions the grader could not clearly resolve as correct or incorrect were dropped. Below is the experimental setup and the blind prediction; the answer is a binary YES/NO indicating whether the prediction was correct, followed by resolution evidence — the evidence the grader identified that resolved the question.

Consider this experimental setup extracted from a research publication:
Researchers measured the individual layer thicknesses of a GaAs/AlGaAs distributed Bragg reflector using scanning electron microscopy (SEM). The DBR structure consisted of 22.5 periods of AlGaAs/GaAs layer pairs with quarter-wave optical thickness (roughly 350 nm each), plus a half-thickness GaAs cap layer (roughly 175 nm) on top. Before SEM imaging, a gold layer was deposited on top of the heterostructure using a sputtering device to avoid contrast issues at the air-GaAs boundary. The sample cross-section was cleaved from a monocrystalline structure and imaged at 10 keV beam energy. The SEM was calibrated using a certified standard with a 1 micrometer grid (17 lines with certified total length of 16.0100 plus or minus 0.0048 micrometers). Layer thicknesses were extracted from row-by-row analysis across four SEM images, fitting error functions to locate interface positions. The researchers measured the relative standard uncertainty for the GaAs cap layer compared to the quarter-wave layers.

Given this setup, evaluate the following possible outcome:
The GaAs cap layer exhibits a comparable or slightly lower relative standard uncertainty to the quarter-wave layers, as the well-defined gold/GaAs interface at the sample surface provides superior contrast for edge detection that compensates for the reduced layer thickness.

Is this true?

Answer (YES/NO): NO